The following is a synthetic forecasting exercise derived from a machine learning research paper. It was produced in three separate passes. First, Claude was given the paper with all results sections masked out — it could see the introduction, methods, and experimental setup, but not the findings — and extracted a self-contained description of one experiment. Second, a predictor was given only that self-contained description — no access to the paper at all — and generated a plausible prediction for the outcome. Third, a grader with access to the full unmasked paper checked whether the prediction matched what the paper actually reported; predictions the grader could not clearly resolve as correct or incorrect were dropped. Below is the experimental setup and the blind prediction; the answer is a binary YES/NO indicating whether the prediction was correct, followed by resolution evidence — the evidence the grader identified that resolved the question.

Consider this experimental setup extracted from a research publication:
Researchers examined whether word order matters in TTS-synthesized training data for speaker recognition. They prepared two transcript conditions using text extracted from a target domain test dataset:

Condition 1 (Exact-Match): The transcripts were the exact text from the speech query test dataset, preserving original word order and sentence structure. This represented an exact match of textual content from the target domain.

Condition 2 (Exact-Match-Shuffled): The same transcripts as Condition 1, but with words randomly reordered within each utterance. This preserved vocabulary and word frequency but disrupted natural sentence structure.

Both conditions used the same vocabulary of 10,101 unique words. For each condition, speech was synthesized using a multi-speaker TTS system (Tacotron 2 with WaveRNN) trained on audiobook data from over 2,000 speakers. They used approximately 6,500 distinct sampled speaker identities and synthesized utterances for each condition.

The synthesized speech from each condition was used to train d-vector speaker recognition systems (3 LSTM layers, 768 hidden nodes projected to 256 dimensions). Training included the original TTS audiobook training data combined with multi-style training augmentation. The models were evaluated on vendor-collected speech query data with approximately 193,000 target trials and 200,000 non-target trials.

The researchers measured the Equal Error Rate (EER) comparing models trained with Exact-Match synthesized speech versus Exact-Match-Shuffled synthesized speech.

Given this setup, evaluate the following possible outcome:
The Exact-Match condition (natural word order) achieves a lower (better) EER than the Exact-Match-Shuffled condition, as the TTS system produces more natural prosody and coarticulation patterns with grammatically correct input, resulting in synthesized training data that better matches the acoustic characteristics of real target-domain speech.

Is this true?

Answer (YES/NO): YES